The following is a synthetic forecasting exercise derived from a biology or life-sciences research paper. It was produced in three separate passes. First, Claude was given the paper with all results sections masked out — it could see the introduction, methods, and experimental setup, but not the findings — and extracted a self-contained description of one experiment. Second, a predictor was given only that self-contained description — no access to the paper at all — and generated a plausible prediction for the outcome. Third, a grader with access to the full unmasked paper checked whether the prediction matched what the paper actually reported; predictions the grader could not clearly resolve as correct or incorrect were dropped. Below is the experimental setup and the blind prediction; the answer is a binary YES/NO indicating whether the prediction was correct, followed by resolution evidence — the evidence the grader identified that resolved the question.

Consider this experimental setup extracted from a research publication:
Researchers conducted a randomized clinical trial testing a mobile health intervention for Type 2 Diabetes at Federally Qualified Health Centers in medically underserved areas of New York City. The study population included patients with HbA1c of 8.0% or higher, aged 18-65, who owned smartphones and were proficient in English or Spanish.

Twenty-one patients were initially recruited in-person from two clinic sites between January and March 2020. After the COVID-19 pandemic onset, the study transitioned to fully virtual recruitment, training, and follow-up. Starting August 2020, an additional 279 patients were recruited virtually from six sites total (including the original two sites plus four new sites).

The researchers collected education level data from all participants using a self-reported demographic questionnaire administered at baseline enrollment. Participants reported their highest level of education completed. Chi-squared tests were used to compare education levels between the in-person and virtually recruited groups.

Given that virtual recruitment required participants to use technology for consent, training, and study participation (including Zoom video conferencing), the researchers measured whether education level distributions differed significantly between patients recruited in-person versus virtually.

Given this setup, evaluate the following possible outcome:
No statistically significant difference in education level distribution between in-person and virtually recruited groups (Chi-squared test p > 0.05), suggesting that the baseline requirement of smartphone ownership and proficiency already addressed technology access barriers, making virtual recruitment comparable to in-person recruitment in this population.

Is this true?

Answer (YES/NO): YES